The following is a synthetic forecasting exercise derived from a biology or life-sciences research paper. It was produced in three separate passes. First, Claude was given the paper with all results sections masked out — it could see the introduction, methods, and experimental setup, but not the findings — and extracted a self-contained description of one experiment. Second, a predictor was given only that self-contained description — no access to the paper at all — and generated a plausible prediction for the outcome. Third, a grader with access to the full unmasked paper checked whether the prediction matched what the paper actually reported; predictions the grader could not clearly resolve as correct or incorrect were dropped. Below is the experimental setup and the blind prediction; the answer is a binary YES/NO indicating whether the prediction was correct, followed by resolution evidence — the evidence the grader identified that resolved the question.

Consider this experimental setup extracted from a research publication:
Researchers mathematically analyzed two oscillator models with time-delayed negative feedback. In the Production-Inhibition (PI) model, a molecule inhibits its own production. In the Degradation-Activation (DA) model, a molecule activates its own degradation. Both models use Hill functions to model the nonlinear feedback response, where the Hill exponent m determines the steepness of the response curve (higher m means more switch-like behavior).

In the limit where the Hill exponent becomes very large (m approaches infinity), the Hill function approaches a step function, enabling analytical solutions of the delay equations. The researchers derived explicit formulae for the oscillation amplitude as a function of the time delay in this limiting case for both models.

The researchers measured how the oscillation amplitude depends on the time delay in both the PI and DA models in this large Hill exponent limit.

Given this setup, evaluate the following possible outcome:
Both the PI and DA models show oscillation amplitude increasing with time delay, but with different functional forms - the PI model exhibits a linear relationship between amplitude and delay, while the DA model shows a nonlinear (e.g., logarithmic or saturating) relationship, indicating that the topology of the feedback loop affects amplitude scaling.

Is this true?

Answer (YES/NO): NO